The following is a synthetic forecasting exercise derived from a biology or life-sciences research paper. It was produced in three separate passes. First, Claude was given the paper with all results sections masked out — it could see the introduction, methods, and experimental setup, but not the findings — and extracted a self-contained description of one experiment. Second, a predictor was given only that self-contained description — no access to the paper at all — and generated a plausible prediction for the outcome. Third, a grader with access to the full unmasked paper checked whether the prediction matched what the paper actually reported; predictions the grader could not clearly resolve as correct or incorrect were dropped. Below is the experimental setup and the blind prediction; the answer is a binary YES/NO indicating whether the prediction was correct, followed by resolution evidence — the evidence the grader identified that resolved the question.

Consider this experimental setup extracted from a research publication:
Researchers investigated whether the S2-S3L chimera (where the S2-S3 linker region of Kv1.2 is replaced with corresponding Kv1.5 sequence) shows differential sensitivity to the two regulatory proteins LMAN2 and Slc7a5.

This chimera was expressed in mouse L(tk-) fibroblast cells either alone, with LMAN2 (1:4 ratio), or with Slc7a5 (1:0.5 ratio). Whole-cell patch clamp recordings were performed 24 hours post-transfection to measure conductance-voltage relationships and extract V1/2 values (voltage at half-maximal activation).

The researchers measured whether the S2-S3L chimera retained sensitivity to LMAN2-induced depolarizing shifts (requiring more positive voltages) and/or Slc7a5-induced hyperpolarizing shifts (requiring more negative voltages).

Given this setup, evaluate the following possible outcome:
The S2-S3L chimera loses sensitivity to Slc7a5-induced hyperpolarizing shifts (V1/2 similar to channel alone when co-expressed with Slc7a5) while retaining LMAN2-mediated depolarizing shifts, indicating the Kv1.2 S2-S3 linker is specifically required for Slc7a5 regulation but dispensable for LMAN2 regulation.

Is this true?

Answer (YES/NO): NO